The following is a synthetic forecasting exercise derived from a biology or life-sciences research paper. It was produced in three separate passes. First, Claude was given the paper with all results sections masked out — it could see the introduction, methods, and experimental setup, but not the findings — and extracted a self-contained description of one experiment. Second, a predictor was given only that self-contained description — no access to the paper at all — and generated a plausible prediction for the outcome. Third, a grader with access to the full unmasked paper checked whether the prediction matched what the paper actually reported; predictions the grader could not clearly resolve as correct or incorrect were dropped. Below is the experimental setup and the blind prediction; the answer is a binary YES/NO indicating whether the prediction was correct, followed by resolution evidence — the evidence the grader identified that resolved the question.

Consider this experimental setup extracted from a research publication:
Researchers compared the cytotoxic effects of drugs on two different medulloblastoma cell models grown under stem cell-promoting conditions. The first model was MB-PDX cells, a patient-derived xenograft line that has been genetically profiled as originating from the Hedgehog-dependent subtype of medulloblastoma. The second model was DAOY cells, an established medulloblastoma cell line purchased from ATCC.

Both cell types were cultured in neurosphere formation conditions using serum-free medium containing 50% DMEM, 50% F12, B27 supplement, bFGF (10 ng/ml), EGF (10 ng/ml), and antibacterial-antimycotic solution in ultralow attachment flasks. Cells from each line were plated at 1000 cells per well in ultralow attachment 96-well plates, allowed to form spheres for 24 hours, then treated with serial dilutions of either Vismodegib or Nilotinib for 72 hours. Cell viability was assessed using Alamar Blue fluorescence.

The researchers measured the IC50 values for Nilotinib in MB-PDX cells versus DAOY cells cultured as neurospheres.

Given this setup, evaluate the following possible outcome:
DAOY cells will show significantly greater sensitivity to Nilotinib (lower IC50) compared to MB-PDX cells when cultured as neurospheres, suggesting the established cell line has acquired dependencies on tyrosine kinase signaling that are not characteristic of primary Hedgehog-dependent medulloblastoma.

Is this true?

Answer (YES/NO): NO